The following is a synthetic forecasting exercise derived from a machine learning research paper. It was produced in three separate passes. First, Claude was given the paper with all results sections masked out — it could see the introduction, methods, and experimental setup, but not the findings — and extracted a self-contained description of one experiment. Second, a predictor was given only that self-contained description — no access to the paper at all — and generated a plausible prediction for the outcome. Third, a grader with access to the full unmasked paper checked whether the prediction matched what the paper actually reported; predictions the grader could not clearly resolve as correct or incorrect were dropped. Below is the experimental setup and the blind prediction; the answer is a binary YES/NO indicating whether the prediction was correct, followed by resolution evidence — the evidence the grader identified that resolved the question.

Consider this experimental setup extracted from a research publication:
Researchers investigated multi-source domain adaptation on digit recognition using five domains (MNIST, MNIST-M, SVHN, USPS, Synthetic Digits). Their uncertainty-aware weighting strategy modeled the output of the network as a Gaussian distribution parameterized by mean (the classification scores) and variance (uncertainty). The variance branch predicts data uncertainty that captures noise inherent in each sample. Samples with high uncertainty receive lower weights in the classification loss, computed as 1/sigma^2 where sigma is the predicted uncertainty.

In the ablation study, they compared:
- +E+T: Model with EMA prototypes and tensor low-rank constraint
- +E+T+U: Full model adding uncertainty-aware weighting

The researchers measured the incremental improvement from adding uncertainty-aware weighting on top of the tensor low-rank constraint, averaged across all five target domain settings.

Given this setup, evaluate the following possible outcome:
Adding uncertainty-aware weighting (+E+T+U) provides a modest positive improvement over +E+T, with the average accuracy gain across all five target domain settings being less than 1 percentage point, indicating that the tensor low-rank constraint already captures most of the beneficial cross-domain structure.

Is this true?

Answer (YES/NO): NO